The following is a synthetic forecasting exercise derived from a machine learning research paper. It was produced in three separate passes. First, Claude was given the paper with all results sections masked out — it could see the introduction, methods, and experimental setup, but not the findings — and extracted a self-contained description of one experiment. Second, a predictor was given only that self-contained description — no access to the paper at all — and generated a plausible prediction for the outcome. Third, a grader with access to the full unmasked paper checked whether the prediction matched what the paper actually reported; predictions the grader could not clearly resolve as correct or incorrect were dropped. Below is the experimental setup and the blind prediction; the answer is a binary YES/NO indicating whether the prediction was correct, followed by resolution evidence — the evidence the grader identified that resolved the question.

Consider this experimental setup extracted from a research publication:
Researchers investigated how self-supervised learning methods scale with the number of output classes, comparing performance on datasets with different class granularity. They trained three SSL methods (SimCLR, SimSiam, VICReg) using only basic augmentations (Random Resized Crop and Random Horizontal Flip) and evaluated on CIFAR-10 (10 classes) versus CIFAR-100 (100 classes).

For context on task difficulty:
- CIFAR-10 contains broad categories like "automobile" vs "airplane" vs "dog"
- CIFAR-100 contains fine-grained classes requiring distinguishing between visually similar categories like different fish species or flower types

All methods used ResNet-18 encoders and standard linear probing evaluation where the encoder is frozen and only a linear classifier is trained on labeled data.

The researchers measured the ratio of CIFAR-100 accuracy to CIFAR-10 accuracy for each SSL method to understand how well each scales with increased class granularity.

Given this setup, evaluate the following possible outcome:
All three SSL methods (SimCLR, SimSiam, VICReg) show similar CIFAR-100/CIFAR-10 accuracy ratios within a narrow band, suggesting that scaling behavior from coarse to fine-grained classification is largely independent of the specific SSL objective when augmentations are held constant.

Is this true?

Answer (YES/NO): NO